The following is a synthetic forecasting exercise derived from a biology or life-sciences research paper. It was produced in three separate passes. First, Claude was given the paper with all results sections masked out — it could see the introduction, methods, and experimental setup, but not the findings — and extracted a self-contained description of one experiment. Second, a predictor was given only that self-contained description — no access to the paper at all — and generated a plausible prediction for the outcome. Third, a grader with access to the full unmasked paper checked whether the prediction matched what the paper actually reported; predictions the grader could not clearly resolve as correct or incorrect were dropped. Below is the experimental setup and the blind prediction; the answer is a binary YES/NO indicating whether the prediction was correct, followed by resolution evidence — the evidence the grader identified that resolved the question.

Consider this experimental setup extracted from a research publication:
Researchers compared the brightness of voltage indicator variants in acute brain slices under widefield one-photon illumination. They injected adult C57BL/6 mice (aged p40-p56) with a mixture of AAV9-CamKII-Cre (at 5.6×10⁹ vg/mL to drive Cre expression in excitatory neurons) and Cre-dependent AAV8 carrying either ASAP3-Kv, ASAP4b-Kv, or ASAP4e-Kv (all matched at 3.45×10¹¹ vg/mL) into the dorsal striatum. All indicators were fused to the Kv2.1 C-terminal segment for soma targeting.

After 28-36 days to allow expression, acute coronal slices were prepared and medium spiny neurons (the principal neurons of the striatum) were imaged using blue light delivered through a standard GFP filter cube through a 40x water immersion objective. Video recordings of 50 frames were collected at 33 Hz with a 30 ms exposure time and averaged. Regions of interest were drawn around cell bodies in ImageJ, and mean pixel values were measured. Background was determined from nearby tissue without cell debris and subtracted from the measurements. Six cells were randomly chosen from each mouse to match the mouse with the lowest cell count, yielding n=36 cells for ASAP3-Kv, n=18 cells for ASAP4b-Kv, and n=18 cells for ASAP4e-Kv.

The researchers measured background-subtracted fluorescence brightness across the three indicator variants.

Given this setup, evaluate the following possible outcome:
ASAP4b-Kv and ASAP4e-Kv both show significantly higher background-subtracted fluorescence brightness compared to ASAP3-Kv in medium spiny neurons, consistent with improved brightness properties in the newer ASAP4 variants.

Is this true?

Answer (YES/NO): NO